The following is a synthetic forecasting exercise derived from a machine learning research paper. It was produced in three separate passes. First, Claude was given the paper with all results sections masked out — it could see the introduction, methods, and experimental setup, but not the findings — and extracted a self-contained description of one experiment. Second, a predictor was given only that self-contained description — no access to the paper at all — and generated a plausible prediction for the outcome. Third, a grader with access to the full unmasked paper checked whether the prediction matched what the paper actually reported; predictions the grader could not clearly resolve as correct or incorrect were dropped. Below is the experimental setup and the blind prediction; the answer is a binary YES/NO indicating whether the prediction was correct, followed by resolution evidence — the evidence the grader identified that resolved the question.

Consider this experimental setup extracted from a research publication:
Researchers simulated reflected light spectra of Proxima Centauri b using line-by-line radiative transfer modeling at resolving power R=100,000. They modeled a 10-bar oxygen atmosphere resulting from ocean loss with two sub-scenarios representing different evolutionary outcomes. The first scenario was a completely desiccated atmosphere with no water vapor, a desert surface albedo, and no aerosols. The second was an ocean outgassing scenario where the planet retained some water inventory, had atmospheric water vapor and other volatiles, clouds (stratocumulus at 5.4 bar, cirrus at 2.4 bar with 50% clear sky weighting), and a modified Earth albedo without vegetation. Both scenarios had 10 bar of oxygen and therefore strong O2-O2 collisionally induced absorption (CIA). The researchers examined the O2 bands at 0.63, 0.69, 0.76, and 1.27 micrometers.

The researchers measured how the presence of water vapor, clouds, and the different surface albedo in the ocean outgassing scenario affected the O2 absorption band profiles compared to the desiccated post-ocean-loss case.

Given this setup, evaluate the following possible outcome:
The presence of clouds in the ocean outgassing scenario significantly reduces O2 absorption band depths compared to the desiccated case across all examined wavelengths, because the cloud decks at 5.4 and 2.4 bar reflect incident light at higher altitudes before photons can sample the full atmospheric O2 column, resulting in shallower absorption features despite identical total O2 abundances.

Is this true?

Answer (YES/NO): NO